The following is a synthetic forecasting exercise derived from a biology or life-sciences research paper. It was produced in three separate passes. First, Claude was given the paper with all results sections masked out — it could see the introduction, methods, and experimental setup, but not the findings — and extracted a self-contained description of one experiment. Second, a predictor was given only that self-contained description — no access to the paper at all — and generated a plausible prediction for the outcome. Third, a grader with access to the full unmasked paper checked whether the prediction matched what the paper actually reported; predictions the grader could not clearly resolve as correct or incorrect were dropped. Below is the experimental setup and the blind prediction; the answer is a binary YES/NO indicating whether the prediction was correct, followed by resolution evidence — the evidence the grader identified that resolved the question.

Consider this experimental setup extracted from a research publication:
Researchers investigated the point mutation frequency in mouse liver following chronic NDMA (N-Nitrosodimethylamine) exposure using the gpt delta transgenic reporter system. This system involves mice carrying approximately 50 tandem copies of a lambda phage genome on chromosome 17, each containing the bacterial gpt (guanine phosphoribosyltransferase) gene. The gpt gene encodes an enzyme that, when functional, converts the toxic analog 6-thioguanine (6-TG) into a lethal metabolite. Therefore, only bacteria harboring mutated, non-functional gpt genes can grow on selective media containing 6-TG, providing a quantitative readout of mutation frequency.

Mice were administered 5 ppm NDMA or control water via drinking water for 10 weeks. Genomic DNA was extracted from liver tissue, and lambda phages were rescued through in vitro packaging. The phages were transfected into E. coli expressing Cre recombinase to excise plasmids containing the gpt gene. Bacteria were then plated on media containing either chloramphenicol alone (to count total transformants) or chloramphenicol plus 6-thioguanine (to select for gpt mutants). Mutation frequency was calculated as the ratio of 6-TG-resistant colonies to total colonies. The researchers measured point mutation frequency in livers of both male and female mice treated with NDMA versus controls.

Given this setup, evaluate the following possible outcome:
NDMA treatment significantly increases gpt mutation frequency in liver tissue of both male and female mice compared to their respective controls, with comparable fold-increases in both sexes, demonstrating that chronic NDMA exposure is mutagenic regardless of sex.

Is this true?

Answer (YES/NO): YES